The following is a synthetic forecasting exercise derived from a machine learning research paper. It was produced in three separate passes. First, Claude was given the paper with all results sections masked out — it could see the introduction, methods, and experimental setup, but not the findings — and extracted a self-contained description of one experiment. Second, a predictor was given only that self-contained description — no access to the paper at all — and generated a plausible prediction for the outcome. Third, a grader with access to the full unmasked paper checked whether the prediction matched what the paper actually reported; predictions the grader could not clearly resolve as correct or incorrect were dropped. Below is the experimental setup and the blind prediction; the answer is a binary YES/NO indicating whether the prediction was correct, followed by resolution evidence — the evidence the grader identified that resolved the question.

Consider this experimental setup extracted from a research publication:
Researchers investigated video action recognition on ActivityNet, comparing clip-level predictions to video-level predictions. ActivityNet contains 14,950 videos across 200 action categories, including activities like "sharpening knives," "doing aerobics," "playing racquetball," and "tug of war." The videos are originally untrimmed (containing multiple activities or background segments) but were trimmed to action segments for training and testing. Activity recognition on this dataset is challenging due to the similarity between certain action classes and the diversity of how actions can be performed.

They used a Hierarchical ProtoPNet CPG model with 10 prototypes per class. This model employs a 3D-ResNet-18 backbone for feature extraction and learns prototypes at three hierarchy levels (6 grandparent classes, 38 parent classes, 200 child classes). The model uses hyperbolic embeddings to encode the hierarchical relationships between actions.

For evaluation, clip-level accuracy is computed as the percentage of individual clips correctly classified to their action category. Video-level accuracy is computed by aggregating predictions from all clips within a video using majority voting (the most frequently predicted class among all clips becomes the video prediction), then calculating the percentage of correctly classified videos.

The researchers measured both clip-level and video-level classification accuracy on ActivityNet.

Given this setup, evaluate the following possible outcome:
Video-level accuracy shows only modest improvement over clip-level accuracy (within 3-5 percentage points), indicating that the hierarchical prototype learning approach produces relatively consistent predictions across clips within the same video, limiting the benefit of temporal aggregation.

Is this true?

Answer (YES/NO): NO